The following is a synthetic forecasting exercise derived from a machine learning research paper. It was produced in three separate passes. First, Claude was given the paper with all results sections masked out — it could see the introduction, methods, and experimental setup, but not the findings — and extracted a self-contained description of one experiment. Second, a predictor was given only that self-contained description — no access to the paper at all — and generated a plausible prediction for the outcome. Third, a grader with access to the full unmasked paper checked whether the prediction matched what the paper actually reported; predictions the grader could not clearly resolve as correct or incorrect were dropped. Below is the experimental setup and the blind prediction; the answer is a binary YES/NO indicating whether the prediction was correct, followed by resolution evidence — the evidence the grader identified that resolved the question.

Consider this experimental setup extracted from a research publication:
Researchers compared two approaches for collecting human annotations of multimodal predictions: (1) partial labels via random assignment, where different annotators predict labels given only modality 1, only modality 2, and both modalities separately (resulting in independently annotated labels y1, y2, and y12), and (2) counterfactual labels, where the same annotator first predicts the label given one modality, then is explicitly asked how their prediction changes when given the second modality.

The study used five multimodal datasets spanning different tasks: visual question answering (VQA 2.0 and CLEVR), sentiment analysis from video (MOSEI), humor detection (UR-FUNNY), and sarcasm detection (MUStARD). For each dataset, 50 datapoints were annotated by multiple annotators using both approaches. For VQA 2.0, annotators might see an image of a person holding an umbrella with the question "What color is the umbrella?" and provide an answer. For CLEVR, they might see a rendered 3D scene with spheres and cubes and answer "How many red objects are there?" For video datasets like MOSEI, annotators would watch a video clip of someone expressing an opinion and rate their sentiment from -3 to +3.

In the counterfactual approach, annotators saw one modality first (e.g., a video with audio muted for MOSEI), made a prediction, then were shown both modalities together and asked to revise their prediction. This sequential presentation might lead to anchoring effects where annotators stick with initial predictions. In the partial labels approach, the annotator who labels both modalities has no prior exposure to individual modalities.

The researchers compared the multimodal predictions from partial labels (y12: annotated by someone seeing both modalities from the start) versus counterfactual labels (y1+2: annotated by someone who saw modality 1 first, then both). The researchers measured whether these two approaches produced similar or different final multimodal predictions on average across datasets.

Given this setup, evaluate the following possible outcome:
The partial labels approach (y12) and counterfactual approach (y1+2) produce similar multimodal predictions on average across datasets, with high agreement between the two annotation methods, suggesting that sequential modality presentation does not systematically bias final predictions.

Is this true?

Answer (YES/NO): YES